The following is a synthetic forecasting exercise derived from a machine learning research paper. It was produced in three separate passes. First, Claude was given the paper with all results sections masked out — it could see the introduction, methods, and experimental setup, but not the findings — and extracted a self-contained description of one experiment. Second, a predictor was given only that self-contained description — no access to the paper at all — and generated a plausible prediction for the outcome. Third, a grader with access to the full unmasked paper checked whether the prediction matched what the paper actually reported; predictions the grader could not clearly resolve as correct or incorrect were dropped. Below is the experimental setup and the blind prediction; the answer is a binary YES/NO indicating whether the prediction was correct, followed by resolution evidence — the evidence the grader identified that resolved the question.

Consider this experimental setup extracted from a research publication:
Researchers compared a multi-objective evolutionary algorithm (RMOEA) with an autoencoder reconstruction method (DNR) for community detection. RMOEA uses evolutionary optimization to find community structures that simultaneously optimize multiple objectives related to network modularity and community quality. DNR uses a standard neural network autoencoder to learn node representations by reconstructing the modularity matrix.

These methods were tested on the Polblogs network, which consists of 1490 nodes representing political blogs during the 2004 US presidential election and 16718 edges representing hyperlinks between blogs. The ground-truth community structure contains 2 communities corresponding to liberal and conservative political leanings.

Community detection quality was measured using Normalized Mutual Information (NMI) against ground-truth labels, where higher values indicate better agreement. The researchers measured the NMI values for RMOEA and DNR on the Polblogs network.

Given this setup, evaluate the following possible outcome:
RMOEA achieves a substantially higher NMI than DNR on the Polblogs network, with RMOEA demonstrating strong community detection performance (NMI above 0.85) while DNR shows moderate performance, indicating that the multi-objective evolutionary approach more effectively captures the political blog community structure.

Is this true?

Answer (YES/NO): NO